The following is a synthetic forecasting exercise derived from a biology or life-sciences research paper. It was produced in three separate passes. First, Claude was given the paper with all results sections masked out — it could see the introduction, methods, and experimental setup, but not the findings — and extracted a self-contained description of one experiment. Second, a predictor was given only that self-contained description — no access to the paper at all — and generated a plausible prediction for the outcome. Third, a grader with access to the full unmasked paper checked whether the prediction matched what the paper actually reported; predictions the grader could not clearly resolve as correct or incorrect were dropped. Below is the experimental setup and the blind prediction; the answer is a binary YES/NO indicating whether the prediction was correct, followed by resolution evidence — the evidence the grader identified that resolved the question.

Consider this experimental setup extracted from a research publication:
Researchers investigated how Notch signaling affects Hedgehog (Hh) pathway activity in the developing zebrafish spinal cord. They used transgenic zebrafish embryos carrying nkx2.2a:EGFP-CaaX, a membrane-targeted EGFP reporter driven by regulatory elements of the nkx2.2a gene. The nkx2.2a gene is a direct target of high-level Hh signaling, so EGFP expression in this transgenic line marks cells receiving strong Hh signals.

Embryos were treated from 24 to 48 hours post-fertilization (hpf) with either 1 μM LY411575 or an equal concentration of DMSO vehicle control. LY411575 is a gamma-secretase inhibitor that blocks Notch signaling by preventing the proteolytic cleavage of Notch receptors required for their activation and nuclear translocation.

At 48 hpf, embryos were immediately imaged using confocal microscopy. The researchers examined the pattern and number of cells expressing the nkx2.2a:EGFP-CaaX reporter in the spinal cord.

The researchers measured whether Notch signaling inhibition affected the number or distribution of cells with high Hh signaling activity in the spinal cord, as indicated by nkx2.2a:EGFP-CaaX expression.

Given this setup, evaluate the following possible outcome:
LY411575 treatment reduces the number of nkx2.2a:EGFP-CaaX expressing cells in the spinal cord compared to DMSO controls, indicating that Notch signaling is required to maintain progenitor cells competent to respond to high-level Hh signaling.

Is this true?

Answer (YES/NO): YES